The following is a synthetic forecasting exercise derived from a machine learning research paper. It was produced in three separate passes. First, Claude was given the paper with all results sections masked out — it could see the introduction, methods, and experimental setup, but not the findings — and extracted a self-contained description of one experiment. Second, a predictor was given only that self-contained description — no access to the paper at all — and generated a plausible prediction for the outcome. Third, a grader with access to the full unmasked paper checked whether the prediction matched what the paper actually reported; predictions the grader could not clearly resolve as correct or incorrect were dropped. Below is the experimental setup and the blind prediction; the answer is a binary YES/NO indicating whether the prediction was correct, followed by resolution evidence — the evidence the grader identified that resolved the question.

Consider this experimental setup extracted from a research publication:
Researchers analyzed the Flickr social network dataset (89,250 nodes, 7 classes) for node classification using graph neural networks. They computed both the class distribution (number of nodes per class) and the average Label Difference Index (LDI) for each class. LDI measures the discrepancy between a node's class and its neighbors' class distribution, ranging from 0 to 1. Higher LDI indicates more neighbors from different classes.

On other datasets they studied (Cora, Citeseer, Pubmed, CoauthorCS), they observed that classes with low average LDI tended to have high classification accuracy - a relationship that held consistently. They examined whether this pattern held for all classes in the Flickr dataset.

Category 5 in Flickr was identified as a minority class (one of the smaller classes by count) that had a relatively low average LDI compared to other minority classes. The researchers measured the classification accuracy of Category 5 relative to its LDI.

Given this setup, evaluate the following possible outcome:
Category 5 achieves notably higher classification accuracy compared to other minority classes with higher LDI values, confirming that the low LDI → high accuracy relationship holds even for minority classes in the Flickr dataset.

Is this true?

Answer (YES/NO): NO